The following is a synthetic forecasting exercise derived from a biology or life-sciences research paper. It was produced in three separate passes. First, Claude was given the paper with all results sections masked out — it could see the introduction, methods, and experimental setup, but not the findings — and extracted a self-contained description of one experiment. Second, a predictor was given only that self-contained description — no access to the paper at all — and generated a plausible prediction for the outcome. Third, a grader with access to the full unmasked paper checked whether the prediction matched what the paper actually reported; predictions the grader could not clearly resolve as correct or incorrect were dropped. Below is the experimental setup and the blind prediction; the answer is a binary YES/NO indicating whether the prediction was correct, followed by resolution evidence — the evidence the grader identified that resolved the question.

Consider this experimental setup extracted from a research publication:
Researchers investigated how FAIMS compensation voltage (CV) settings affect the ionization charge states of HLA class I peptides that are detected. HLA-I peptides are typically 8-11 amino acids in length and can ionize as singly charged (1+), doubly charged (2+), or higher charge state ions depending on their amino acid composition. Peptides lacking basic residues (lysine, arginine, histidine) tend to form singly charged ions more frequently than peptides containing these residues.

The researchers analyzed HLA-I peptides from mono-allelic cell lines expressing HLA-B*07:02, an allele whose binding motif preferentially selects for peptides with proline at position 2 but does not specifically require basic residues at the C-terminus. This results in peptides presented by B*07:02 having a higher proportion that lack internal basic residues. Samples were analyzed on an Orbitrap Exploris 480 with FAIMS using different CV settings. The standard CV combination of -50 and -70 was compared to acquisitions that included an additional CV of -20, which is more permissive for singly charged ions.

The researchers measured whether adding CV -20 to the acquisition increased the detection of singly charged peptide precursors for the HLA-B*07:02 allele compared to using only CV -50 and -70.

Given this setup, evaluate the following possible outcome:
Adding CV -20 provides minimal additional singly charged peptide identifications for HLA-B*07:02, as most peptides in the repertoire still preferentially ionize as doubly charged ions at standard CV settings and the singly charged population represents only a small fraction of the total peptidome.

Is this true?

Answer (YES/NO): NO